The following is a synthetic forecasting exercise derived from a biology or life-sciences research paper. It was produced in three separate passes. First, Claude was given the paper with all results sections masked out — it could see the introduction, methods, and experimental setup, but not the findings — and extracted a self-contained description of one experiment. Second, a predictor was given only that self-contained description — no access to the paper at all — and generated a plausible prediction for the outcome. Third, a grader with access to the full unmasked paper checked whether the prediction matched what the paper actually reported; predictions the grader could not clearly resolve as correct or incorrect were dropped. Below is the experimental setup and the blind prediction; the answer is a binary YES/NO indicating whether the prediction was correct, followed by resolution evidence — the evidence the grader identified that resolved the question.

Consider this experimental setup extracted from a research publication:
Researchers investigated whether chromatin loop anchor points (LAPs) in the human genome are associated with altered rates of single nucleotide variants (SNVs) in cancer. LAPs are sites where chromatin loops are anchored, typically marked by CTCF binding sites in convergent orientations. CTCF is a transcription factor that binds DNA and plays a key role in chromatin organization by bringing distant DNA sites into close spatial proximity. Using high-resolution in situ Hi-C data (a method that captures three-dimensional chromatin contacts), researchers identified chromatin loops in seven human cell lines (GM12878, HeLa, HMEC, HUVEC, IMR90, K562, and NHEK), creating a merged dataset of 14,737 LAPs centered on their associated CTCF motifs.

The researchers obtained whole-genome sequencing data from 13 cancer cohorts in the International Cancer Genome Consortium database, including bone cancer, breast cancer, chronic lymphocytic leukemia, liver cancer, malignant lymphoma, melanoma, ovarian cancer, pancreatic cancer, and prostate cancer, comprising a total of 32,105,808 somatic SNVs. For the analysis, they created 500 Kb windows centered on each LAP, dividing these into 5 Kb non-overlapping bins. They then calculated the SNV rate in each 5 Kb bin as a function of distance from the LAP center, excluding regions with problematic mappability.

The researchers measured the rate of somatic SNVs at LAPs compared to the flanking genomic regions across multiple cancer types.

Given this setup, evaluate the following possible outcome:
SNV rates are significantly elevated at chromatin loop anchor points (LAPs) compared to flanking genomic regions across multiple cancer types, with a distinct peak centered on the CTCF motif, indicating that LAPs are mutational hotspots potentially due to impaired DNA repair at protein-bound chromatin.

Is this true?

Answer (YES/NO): NO